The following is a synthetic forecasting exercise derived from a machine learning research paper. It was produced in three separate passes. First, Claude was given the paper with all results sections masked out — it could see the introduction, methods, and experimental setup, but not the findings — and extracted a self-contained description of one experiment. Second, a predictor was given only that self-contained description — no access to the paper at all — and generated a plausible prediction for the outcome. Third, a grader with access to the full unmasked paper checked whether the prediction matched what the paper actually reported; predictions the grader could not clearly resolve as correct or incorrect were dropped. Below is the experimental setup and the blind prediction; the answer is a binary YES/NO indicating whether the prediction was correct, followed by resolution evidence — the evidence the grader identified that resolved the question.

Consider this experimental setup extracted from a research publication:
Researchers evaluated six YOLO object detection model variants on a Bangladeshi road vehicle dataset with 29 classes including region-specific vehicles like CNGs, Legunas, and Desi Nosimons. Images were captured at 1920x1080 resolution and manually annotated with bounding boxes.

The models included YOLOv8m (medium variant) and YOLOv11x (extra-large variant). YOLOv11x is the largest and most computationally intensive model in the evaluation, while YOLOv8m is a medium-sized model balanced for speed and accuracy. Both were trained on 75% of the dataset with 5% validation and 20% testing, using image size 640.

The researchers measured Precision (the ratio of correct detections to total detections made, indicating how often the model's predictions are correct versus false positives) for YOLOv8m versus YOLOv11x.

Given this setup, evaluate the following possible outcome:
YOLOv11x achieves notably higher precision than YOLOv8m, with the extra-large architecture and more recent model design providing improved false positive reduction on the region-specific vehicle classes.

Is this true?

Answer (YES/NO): NO